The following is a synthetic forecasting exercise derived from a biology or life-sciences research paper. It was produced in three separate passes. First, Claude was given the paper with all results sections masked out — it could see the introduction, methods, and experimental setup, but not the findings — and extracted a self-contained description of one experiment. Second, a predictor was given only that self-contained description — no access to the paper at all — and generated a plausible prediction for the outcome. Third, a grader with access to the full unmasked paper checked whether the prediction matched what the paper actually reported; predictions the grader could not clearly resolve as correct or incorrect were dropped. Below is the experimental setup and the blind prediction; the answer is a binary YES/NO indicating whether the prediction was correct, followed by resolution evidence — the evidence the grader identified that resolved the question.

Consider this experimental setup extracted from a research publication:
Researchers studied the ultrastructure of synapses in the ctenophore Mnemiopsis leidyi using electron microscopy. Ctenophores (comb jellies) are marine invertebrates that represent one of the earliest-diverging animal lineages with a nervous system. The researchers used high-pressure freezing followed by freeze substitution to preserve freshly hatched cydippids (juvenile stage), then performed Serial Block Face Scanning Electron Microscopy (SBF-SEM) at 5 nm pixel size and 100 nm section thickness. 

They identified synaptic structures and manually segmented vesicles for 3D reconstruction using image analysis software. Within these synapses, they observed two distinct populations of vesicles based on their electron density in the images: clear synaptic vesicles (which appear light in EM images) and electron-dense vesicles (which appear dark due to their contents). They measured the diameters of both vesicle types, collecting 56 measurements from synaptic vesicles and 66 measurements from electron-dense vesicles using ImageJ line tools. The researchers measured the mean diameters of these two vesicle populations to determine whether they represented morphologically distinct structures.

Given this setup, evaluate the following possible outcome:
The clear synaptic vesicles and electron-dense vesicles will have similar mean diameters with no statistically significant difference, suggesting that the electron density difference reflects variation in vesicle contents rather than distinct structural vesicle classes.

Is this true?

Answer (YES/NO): NO